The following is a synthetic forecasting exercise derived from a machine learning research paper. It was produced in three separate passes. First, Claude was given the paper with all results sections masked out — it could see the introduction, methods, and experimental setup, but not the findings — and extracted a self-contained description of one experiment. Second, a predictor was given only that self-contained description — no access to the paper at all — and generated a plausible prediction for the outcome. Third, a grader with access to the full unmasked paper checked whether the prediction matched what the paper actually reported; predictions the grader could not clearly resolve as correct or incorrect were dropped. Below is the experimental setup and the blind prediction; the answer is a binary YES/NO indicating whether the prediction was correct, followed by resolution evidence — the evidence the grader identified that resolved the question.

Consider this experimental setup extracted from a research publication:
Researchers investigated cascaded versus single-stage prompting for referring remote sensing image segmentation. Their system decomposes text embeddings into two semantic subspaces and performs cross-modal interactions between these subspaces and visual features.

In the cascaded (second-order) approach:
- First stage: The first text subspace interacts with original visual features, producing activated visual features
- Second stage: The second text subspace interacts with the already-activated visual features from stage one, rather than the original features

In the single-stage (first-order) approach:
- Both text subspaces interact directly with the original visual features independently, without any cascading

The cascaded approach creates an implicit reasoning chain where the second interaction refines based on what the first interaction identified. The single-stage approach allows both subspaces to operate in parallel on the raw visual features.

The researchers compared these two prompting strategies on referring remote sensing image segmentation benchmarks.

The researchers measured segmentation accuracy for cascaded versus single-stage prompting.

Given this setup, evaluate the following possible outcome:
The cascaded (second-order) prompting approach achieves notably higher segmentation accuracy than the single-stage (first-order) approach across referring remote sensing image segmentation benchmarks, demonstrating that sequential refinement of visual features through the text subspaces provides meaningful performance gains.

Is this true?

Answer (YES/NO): YES